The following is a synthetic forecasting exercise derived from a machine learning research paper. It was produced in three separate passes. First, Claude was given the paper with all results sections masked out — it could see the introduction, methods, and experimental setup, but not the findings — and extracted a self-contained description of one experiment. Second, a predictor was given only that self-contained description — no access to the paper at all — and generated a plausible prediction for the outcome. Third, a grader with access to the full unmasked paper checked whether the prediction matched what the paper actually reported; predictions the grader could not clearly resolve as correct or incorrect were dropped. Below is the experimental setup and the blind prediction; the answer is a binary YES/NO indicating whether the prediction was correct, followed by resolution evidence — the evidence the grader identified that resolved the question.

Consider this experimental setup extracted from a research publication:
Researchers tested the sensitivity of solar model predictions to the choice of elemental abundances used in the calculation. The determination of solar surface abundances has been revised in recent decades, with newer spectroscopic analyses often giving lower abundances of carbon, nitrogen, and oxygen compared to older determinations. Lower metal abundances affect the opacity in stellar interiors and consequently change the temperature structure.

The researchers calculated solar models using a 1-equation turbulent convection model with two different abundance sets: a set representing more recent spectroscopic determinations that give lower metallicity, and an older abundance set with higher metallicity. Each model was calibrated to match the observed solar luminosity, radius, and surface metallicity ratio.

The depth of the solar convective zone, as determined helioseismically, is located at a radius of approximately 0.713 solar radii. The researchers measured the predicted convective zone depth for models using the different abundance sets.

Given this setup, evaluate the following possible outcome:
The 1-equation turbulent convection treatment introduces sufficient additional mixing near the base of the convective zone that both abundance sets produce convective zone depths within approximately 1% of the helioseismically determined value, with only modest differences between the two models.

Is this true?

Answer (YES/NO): NO